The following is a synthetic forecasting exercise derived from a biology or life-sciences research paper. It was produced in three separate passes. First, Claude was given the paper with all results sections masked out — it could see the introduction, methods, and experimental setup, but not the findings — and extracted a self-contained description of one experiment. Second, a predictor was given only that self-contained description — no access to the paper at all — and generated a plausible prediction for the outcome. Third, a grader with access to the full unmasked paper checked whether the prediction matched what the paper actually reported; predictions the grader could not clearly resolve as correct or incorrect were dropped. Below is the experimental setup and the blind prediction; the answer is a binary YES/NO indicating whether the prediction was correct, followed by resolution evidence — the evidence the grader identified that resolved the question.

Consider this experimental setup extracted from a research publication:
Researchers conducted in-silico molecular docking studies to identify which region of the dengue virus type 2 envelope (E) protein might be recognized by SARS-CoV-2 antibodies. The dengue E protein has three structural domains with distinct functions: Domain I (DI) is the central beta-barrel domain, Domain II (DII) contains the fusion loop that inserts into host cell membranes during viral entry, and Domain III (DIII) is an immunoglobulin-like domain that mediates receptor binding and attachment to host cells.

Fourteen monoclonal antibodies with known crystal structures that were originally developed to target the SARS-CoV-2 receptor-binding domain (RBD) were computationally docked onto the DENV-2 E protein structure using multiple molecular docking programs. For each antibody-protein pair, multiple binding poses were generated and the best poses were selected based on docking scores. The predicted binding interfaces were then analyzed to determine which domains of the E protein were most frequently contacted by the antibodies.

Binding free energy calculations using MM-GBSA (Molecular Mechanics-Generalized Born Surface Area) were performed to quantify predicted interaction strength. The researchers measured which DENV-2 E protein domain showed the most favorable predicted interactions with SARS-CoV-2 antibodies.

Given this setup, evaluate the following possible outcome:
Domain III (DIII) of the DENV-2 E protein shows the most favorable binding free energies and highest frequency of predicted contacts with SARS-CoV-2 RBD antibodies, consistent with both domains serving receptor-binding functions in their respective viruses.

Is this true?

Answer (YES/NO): NO